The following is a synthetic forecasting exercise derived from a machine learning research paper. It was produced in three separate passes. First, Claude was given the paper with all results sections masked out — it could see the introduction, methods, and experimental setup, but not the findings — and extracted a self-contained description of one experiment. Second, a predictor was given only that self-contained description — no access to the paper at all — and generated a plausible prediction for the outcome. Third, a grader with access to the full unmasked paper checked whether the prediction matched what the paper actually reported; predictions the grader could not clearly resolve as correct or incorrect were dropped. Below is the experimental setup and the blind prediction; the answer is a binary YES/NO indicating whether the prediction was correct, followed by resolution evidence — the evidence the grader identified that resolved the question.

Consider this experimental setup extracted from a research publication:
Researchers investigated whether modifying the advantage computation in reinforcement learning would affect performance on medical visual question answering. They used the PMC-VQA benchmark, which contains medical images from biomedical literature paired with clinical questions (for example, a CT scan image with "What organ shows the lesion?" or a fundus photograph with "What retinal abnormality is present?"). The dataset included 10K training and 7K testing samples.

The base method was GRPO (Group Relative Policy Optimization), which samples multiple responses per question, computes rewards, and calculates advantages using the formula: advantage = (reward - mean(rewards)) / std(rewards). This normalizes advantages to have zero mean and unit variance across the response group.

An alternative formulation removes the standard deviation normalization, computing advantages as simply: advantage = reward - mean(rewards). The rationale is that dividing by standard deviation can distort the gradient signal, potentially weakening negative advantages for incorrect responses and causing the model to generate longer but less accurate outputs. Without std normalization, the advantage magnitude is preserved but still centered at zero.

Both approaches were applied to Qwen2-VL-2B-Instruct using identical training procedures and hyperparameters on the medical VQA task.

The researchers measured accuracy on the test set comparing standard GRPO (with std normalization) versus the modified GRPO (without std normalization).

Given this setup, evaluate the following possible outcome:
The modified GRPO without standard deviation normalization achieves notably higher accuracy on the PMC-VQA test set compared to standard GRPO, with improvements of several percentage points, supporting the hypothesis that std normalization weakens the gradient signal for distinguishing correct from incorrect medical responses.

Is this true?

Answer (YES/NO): YES